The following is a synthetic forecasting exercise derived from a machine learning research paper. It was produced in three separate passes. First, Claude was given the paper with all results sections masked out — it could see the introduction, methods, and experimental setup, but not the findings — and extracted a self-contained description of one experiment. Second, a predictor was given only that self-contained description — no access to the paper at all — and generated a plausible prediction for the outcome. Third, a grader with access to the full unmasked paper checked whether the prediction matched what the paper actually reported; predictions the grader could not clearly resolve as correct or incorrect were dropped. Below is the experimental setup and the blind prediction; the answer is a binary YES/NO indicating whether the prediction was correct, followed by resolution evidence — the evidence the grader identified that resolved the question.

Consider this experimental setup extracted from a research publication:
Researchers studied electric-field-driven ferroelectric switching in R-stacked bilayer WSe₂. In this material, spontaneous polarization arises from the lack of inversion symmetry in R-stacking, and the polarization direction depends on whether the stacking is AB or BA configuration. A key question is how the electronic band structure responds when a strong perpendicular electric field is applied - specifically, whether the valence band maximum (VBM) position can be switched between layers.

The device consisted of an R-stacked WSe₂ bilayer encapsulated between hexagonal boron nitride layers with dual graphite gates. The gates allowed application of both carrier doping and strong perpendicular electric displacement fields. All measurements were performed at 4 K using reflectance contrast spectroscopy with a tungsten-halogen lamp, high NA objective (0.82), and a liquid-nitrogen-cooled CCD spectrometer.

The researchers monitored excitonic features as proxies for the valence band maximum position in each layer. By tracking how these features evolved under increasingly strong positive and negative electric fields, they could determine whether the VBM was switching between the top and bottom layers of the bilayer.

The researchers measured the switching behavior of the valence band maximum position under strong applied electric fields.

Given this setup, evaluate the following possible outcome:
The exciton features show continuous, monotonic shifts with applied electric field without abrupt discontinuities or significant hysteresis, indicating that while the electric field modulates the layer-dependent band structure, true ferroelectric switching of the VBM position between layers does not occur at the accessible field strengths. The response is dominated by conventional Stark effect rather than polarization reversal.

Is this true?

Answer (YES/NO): NO